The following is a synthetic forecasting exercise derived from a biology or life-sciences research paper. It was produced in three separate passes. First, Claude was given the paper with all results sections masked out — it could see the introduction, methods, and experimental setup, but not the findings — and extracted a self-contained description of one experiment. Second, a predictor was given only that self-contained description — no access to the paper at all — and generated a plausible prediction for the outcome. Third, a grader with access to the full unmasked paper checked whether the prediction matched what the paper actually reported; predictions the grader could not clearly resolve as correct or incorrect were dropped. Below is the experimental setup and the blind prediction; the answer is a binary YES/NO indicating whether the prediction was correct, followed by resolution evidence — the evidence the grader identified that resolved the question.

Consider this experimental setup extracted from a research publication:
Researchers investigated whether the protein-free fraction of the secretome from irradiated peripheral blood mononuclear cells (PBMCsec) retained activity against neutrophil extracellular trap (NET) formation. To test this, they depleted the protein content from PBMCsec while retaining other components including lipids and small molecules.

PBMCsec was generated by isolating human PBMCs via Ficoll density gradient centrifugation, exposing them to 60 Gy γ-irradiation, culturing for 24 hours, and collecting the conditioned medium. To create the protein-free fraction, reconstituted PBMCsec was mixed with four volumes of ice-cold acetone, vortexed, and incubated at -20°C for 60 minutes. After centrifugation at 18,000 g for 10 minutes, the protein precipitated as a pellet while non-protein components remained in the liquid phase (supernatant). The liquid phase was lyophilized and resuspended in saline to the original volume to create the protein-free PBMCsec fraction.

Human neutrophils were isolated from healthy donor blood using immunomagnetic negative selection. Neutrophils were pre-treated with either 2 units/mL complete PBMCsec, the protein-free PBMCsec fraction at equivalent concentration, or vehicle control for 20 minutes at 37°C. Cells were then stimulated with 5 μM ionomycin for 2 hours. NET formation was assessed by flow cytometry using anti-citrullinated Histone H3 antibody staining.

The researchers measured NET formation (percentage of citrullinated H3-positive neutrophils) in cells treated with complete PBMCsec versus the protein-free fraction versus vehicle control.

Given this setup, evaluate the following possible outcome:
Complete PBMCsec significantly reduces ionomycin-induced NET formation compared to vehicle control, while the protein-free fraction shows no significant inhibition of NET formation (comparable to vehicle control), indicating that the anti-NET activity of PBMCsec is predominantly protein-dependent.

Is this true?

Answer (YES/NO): NO